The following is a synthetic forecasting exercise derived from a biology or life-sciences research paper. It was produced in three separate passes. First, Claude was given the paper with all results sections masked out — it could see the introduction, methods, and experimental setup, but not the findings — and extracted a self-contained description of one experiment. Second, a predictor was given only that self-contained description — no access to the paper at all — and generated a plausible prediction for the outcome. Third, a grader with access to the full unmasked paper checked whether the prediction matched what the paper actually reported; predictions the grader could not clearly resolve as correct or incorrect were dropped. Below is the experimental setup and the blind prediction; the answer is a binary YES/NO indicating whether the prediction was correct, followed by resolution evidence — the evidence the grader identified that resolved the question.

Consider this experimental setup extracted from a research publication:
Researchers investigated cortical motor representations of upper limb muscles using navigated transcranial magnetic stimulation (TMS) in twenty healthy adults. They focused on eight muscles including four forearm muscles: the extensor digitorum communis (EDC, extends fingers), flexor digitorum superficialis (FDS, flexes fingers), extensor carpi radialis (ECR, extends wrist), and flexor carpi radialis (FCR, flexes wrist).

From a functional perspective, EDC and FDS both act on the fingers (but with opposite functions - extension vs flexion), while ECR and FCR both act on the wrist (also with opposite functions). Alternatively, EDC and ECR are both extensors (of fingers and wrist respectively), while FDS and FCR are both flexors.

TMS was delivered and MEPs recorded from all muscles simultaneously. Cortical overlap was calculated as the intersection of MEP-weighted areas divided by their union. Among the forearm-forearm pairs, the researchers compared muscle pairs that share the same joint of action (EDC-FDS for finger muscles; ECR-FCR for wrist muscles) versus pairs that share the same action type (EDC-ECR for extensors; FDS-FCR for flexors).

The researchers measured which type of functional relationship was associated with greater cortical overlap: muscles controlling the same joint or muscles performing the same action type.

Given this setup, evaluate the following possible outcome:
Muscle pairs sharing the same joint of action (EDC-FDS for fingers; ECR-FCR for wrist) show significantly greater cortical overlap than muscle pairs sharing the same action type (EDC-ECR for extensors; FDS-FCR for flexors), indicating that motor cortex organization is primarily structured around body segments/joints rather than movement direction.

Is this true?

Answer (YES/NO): NO